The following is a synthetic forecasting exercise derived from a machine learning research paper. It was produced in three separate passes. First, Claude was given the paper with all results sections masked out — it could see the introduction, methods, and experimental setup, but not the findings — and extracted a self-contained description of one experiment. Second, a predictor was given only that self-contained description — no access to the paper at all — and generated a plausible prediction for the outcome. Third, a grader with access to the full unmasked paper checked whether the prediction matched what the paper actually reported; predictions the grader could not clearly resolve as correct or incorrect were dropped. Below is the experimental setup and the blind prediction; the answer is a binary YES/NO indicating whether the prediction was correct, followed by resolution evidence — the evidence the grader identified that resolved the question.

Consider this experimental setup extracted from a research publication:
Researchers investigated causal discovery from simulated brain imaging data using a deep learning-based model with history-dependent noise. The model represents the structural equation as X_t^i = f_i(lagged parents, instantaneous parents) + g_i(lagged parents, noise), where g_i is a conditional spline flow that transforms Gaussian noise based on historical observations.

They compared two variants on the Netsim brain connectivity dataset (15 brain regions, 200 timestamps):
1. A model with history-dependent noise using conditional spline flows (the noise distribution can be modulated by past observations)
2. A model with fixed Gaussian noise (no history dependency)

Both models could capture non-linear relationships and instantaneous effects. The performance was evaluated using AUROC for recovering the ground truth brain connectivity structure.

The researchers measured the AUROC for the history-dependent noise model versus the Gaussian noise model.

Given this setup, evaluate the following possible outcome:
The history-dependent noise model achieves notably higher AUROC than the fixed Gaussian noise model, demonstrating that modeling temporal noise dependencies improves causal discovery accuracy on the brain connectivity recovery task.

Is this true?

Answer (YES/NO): YES